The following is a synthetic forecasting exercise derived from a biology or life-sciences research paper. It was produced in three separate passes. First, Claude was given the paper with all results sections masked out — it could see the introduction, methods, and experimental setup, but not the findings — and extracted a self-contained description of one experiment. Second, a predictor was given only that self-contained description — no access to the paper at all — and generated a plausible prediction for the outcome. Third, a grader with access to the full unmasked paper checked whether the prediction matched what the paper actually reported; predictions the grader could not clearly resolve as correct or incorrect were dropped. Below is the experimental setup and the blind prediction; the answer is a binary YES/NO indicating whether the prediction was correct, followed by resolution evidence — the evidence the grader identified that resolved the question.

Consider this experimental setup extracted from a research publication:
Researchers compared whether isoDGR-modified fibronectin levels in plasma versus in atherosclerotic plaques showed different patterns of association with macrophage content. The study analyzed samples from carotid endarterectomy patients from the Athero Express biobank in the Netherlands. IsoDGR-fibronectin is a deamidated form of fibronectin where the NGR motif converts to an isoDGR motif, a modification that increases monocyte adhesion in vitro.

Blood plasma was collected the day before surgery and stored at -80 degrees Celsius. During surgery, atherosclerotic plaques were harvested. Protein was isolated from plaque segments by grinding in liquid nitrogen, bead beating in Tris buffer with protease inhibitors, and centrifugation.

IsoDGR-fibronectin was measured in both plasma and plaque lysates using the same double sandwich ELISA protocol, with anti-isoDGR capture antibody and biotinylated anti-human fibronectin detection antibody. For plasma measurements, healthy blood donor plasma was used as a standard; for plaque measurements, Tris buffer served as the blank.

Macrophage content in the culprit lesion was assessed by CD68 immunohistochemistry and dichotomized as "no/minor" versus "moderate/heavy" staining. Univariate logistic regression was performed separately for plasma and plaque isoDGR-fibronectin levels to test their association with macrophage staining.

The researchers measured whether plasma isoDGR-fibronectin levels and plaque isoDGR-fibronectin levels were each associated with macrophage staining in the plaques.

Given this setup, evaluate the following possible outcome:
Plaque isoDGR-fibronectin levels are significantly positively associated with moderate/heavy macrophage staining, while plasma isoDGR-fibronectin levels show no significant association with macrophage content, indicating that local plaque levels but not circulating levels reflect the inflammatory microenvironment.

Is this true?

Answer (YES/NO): NO